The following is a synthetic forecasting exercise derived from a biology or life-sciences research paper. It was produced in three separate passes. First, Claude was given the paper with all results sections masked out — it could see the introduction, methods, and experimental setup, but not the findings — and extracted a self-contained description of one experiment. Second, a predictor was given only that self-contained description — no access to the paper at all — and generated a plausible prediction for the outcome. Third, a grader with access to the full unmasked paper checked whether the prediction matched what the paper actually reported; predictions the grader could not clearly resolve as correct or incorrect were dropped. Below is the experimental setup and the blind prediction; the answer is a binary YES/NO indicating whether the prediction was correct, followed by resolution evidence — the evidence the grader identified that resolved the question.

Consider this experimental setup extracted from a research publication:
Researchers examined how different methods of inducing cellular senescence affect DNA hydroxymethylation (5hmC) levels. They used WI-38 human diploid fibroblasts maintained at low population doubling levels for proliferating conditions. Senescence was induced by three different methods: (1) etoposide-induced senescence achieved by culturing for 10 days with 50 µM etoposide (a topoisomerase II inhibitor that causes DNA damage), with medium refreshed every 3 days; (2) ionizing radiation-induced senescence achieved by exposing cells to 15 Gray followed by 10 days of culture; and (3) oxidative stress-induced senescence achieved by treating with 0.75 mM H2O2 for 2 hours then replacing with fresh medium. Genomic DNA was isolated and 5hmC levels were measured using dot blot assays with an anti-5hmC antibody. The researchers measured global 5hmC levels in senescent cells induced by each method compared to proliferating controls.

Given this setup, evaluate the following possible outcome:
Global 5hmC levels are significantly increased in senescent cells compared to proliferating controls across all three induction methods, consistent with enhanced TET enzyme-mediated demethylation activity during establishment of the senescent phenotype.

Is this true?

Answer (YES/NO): NO